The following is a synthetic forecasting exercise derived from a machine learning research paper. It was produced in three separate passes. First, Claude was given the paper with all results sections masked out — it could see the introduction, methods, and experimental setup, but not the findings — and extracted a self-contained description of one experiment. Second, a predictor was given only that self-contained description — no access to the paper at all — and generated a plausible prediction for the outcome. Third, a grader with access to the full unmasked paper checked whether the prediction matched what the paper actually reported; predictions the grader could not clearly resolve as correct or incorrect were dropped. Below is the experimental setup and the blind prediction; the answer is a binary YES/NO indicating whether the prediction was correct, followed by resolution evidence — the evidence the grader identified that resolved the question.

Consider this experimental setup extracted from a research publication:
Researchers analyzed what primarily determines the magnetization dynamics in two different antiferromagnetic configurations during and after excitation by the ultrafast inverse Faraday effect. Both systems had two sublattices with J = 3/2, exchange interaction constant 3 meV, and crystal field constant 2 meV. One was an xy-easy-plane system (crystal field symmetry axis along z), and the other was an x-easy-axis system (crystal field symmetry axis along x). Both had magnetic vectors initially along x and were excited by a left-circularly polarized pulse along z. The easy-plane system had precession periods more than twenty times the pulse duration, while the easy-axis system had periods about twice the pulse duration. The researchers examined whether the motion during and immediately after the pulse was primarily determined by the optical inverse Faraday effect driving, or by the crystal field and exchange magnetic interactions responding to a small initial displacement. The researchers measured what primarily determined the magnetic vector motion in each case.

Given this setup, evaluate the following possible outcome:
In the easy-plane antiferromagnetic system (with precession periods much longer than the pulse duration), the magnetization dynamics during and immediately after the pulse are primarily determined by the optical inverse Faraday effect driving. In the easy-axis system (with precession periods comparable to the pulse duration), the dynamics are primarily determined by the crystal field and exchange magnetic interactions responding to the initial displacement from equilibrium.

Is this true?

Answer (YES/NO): YES